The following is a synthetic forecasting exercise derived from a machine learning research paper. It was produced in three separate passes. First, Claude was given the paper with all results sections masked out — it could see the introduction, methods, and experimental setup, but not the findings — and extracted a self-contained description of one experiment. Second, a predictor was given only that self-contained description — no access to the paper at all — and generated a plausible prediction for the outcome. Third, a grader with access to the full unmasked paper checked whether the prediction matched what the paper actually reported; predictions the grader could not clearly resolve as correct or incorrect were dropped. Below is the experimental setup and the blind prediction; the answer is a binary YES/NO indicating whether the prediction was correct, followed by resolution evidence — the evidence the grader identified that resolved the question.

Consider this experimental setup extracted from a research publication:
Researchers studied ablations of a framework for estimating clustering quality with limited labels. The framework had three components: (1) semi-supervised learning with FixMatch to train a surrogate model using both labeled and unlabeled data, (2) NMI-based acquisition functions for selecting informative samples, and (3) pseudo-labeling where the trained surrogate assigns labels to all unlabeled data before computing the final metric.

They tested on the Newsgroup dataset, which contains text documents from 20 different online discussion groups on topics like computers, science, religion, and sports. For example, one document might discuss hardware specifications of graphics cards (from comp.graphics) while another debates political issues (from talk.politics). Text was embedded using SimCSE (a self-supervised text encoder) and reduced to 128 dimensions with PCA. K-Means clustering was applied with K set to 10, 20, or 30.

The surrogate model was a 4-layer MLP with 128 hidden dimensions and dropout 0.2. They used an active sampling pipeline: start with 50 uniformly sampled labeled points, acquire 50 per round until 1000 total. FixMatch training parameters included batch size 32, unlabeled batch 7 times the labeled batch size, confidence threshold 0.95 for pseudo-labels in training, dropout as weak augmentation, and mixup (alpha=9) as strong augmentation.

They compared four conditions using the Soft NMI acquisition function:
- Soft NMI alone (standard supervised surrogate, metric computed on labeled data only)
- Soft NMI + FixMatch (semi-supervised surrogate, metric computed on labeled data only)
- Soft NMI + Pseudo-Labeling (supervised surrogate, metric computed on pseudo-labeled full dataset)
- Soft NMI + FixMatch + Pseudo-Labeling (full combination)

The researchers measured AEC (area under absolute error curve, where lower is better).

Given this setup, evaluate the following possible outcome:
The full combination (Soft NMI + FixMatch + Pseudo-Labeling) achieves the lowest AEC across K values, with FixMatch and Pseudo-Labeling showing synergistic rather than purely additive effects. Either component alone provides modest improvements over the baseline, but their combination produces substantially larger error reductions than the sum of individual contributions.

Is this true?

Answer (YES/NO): NO